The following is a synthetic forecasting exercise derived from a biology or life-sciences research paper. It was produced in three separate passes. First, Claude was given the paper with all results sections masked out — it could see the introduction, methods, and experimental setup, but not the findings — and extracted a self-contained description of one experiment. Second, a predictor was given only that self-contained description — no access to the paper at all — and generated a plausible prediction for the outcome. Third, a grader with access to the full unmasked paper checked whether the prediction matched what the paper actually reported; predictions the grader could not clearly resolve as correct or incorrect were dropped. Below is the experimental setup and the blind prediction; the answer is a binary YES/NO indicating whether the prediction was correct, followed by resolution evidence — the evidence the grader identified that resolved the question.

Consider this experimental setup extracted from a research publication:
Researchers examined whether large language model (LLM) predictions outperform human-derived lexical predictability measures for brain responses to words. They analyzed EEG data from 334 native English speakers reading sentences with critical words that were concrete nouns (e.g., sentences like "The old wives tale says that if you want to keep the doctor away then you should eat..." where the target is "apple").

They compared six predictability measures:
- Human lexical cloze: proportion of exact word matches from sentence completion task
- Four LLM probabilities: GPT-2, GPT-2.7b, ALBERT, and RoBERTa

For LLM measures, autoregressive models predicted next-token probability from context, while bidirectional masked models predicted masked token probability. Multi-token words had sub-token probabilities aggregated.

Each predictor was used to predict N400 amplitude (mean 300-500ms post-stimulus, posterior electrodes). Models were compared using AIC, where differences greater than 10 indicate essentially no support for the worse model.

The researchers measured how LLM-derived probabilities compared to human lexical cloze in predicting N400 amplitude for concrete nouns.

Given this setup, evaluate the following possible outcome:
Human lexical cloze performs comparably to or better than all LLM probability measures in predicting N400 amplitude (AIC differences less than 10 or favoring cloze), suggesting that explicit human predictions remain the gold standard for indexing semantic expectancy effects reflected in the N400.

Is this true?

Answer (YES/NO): YES